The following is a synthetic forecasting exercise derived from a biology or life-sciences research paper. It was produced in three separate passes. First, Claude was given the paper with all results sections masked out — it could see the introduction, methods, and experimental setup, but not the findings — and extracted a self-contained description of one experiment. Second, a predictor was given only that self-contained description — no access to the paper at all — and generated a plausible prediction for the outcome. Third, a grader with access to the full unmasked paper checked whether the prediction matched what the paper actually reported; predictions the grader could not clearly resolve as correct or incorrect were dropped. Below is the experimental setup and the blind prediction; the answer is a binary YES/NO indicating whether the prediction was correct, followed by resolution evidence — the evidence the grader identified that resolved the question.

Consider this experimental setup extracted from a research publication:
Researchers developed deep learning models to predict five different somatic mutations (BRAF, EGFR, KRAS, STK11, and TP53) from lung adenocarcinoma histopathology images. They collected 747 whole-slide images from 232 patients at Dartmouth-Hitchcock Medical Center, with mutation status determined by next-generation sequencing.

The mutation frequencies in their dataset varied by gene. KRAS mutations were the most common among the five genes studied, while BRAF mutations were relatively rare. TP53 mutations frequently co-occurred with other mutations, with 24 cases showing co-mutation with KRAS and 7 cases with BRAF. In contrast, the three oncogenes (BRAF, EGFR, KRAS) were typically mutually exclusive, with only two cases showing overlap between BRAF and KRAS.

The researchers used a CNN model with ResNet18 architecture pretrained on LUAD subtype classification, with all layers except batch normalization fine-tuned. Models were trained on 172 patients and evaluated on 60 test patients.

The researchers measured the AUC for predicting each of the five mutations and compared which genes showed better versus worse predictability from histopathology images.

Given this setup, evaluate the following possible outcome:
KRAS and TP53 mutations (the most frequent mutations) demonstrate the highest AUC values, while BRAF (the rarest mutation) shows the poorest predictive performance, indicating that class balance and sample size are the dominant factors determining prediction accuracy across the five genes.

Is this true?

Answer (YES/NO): NO